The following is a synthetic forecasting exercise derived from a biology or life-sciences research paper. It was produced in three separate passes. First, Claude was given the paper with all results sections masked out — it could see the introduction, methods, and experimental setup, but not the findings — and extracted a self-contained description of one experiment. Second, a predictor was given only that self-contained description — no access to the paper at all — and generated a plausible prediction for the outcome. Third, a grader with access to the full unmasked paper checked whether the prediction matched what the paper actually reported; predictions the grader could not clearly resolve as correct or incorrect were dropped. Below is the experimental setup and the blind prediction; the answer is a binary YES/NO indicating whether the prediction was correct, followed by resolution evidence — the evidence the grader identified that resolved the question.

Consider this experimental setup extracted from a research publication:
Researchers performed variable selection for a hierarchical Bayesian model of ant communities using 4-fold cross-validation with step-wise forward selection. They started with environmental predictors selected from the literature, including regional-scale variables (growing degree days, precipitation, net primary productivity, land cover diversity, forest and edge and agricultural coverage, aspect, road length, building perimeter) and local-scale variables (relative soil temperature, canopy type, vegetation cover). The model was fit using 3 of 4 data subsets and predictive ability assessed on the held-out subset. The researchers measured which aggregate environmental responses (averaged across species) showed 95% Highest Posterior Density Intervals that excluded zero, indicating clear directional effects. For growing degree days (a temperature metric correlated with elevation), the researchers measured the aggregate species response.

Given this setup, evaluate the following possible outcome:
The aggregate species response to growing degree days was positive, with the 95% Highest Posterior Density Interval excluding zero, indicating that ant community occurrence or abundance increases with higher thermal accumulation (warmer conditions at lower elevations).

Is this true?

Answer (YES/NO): YES